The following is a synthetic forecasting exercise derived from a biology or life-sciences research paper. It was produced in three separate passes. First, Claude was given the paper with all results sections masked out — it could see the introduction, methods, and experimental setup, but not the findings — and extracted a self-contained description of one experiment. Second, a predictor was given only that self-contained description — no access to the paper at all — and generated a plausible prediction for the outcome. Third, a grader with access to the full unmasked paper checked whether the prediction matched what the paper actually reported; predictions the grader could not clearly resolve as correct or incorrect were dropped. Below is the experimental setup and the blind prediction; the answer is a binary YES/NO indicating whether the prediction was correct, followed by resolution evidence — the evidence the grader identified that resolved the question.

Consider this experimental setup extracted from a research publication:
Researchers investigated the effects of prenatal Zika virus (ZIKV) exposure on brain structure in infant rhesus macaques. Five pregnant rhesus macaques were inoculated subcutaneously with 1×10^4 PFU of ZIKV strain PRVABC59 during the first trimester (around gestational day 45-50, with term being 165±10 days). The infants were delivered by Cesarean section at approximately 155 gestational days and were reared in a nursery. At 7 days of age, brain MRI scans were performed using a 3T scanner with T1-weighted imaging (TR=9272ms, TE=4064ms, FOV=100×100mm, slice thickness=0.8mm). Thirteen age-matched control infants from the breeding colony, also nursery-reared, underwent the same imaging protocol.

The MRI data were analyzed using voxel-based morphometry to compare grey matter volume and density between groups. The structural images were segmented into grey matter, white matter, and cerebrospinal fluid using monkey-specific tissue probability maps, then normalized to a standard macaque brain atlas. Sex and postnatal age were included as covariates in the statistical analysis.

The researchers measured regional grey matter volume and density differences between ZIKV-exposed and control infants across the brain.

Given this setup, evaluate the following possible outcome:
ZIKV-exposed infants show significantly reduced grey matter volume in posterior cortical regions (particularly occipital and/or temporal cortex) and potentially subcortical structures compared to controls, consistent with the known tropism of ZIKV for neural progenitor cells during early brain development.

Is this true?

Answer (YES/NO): NO